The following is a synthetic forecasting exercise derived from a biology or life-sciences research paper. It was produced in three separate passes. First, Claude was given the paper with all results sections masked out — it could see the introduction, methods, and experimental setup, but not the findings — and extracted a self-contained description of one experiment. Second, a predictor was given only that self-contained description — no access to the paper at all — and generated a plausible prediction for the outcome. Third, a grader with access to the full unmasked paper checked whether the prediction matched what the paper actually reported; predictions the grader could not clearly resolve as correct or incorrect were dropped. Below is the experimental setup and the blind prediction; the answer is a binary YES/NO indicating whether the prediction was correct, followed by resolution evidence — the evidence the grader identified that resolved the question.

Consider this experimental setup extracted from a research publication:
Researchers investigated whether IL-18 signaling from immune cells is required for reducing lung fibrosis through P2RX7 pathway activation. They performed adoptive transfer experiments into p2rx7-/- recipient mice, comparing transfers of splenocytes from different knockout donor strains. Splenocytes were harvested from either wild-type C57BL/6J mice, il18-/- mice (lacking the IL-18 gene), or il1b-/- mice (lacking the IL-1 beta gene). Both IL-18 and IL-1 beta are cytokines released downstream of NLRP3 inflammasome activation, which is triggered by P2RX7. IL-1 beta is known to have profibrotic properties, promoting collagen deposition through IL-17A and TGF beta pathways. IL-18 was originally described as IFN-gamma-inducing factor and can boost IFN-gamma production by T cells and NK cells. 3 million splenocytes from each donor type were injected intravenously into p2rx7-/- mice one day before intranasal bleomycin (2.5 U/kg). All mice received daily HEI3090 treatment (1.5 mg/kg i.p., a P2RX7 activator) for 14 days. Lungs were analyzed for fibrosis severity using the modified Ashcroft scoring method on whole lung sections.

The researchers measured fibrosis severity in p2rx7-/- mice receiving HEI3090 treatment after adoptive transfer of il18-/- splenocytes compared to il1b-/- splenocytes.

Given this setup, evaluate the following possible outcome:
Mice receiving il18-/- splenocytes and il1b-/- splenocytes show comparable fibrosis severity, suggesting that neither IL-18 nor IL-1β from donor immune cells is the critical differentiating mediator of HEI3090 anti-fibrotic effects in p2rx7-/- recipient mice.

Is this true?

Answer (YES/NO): NO